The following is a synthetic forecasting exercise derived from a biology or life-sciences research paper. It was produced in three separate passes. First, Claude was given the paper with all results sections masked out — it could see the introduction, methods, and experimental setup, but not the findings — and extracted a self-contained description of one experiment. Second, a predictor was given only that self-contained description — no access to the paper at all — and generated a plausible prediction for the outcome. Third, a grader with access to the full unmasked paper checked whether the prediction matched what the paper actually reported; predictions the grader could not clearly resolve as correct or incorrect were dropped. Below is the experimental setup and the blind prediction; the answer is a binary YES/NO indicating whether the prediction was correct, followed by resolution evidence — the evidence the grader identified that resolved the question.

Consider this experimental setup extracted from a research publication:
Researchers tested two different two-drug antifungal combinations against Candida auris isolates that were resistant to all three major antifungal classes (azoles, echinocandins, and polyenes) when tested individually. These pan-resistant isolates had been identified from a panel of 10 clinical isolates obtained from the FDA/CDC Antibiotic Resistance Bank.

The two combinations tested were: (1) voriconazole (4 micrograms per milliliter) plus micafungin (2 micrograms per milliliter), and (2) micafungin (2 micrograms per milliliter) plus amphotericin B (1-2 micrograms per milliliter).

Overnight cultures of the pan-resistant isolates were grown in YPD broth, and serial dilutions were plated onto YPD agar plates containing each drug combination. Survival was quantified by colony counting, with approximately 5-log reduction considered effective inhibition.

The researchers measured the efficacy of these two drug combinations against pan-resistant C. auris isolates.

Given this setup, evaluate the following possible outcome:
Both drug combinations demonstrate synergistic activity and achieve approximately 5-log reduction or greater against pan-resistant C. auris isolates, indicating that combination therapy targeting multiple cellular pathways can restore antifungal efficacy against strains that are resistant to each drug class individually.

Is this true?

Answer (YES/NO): NO